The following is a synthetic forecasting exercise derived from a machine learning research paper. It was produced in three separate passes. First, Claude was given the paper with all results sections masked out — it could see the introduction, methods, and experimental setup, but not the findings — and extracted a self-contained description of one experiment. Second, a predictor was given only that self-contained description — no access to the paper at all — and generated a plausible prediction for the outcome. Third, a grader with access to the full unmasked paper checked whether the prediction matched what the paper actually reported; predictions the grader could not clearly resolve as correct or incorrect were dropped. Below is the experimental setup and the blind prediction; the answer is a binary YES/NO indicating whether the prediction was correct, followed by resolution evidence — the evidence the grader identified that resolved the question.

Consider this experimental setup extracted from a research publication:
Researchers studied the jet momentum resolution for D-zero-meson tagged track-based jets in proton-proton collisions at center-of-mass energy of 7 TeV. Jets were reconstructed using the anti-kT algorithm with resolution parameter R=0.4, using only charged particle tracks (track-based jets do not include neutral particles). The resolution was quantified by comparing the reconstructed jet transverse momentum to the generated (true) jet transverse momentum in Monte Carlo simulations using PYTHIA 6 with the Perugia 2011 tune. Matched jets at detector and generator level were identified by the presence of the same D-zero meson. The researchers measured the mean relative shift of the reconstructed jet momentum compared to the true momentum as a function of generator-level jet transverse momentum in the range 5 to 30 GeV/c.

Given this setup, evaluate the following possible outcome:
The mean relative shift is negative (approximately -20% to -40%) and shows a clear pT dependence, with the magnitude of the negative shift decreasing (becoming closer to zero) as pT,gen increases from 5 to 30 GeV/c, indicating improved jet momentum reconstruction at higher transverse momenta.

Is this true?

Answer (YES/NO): NO